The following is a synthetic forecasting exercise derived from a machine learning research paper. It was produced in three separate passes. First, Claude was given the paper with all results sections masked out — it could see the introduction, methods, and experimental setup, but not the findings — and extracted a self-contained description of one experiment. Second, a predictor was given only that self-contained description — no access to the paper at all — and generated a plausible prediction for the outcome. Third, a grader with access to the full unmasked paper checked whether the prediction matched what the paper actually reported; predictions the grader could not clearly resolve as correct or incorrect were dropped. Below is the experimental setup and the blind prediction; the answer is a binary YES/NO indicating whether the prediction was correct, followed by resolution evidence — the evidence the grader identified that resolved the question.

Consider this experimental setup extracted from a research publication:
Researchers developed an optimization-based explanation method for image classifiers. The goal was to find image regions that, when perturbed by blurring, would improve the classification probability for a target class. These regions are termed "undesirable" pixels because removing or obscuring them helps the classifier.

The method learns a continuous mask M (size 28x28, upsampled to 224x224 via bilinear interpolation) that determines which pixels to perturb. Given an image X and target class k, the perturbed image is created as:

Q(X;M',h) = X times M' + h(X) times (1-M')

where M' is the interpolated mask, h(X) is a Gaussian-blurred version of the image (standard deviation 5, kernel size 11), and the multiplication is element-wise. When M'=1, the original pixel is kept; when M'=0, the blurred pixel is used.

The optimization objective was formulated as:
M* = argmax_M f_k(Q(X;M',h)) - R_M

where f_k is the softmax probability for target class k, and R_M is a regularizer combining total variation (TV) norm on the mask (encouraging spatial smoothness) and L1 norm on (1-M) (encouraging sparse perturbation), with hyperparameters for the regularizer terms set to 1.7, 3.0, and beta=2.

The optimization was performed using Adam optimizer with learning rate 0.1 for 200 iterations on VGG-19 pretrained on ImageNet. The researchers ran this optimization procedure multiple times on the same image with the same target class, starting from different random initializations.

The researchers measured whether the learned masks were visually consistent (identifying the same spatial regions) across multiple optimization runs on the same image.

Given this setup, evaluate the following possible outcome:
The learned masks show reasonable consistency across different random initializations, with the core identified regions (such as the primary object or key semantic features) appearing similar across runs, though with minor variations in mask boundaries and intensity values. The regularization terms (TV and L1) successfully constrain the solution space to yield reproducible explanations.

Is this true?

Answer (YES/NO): NO